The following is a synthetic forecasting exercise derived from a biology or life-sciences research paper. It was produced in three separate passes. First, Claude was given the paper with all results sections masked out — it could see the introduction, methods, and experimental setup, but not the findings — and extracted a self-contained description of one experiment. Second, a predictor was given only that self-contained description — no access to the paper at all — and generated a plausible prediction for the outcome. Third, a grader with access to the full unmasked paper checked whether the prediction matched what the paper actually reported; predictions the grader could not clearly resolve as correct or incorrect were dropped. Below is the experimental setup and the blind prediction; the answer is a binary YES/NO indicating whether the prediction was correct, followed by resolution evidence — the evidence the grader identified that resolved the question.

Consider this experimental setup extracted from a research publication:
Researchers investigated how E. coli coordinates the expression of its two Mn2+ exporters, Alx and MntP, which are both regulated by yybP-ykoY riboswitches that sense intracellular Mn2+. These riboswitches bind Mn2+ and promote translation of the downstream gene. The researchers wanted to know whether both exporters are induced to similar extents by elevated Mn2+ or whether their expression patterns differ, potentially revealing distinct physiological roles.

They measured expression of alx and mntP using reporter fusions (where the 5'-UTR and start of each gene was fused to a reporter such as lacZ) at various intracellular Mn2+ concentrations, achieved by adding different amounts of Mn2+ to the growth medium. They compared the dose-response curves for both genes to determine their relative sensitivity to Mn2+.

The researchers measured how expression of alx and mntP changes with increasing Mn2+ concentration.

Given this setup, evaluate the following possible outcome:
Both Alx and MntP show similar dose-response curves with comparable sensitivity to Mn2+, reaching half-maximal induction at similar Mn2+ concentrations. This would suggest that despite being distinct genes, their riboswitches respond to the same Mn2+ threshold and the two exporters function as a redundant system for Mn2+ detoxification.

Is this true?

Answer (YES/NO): NO